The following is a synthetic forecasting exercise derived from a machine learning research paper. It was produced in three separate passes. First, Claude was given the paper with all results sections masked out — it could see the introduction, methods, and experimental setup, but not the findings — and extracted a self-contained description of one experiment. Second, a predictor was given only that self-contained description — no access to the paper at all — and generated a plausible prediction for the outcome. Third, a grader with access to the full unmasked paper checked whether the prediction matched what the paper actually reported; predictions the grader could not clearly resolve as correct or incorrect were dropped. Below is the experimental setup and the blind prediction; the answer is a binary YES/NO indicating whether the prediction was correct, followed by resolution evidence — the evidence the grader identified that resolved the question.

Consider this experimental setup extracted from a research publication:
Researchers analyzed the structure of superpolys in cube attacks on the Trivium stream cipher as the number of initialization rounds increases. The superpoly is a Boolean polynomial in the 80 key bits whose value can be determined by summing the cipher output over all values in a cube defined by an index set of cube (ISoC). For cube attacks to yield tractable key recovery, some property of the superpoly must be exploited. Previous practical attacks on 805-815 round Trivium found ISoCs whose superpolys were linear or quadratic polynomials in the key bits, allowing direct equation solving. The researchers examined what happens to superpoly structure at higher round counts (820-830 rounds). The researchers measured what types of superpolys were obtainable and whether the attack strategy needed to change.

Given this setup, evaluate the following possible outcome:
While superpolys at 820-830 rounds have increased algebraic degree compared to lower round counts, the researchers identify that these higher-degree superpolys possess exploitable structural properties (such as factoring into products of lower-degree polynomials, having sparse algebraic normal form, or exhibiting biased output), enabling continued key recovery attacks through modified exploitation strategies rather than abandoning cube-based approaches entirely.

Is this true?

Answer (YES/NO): YES